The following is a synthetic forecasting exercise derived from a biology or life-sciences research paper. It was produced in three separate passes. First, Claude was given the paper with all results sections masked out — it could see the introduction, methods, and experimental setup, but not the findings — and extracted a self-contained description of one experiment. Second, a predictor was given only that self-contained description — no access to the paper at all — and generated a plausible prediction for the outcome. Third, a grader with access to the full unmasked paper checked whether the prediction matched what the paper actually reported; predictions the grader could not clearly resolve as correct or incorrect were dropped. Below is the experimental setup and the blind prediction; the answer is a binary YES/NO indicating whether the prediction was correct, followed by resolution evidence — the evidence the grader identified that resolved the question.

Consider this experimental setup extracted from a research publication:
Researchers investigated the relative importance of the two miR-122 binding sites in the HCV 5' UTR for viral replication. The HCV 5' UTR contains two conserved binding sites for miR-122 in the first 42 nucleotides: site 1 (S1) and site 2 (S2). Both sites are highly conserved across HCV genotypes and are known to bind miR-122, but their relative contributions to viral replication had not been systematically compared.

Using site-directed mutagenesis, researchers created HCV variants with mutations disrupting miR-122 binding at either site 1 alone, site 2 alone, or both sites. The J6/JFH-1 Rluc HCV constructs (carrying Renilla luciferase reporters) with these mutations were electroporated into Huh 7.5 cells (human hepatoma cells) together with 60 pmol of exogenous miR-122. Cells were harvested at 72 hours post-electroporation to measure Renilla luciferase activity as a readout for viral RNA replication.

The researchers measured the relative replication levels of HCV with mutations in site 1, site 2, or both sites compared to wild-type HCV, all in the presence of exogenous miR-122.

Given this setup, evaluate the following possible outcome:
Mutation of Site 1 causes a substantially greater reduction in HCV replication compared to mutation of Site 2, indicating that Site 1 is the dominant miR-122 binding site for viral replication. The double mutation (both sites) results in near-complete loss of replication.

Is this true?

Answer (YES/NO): NO